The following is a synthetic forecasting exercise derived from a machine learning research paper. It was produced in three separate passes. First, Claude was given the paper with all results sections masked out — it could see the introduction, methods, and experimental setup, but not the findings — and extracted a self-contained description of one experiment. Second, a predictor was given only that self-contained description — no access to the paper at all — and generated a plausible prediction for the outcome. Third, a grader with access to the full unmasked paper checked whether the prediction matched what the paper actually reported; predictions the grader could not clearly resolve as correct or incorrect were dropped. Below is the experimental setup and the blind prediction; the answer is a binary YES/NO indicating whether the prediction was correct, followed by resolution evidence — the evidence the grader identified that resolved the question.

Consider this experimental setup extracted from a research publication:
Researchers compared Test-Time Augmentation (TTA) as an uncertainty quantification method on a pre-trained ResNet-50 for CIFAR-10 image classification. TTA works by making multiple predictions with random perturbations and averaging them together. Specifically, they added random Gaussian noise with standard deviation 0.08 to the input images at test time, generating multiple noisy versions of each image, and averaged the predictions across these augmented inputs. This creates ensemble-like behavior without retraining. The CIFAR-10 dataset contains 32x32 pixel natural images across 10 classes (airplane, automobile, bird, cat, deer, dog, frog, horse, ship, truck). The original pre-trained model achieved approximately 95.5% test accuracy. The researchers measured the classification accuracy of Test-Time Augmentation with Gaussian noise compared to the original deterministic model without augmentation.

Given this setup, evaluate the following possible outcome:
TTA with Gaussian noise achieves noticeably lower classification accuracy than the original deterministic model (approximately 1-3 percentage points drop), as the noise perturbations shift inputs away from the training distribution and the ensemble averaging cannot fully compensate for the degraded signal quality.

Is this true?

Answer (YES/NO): NO